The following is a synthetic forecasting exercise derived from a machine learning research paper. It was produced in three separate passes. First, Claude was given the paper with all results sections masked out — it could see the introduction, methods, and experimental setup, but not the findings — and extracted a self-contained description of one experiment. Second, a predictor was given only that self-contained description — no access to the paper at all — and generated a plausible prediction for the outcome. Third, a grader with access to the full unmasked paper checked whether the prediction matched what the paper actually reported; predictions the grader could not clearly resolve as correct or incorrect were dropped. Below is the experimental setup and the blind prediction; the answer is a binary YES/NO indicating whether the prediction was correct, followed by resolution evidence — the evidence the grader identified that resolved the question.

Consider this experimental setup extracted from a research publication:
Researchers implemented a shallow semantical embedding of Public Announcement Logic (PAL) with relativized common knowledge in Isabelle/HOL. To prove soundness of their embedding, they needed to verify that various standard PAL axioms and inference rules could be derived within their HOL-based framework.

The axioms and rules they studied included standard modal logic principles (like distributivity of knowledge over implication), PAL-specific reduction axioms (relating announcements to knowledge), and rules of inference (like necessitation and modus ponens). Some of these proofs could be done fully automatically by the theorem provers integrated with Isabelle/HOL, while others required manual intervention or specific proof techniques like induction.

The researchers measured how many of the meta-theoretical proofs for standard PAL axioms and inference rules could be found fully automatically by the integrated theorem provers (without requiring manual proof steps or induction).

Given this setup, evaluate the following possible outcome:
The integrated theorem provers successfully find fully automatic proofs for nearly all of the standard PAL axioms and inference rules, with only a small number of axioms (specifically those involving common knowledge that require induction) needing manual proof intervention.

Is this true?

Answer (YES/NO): YES